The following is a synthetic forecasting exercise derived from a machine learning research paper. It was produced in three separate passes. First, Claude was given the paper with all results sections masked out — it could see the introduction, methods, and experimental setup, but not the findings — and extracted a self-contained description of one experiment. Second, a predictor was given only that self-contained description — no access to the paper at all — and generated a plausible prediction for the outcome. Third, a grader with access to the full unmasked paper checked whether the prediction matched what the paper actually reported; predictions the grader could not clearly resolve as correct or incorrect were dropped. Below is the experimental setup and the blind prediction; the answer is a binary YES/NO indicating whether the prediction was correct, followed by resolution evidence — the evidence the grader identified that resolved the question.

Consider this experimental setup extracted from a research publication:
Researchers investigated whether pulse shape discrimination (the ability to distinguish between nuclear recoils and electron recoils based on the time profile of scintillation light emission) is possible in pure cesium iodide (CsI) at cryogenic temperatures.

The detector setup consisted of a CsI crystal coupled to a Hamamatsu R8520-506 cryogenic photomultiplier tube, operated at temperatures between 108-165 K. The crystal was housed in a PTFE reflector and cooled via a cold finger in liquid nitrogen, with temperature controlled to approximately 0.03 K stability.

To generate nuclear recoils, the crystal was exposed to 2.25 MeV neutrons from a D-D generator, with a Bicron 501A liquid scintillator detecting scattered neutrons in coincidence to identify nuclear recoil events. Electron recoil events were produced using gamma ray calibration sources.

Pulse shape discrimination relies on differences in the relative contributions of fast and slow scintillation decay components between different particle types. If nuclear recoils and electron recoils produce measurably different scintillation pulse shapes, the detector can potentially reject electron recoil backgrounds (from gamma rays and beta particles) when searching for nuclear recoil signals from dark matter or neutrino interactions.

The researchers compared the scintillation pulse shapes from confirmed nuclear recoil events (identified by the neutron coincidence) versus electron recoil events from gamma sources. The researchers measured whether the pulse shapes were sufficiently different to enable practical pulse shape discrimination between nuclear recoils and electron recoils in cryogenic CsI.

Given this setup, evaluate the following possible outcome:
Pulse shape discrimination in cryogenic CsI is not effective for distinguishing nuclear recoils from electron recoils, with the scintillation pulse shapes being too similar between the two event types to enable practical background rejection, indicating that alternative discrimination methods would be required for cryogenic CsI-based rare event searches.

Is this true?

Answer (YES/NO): YES